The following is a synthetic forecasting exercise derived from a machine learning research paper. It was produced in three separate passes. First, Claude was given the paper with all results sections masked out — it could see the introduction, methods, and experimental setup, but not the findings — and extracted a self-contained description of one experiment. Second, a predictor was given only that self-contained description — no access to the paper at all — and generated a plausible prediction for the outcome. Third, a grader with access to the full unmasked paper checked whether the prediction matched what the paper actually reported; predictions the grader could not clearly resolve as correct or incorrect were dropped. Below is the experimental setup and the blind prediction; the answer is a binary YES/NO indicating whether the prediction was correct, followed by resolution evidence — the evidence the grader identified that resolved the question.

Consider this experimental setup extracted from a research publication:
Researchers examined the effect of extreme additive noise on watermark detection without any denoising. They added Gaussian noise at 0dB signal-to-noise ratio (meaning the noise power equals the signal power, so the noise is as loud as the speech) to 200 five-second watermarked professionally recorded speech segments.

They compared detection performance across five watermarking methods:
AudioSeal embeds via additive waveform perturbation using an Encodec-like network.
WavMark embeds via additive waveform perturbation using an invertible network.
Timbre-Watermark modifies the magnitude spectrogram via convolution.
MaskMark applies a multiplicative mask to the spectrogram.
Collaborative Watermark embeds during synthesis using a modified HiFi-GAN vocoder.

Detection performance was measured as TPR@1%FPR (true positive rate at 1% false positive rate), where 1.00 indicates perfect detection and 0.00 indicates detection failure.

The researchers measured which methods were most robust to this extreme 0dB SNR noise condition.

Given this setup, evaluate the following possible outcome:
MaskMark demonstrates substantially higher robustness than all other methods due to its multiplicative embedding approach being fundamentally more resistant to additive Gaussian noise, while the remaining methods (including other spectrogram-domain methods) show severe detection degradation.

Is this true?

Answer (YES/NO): NO